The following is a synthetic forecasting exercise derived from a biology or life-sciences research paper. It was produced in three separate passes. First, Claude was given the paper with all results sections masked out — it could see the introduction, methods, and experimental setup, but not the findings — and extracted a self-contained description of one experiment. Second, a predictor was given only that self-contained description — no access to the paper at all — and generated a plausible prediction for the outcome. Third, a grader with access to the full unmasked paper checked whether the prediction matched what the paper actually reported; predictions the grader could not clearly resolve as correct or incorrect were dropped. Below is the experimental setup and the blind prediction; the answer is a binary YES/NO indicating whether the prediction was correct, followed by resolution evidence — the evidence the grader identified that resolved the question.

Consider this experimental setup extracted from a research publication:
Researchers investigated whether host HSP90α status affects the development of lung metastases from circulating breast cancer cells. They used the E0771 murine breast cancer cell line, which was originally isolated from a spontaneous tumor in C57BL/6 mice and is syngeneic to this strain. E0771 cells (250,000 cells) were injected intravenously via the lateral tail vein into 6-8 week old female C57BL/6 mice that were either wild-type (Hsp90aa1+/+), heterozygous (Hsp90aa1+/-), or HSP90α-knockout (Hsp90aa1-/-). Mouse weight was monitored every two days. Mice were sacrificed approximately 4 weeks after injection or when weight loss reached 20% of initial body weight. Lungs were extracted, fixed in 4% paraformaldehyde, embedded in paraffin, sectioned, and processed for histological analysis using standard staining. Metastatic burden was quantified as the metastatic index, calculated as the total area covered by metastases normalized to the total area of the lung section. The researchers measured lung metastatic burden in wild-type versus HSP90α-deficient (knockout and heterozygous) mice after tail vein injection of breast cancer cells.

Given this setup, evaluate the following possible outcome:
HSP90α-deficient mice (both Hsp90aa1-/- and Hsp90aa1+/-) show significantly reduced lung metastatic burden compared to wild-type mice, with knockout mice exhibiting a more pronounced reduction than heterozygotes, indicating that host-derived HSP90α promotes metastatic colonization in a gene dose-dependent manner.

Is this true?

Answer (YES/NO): NO